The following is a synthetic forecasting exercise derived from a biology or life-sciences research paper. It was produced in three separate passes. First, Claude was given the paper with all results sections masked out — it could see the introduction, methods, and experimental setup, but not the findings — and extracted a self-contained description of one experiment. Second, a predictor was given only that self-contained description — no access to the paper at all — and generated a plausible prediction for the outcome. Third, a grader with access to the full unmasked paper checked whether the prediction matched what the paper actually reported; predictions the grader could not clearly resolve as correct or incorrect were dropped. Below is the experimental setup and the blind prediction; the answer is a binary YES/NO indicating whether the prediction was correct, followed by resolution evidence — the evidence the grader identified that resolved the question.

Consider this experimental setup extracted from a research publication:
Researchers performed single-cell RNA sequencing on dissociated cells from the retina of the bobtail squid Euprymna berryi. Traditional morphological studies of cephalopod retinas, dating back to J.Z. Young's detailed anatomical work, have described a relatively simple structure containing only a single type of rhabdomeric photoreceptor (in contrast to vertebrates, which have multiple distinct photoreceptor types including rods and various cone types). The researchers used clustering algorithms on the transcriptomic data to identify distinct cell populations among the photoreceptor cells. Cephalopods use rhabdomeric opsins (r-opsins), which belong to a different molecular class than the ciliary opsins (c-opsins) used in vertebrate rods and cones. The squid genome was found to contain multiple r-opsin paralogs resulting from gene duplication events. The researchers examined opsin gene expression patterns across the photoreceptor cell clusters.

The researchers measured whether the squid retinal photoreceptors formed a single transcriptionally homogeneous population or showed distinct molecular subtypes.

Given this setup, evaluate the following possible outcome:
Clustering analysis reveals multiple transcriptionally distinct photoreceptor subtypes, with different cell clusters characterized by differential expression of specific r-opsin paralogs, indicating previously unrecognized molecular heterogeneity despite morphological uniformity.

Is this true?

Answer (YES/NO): YES